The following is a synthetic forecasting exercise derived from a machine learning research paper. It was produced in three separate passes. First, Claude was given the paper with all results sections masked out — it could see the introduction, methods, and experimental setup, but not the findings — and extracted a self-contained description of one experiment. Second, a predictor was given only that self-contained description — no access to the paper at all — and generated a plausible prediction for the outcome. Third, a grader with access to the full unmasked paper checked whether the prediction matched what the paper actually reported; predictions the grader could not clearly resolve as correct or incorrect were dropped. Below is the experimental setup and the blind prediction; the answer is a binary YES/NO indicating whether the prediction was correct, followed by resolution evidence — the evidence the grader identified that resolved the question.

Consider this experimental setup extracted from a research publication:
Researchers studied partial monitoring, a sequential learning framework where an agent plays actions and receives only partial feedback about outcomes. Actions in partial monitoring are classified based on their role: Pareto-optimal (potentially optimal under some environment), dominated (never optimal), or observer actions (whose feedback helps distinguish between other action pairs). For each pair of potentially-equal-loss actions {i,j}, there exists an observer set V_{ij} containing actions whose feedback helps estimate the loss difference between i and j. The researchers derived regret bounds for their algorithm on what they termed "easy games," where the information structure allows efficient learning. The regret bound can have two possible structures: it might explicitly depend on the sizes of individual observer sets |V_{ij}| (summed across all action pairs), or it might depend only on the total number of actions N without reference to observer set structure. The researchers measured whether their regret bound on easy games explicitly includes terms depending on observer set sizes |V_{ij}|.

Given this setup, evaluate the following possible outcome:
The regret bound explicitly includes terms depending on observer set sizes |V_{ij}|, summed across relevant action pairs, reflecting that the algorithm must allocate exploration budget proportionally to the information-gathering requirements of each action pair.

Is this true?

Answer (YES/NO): YES